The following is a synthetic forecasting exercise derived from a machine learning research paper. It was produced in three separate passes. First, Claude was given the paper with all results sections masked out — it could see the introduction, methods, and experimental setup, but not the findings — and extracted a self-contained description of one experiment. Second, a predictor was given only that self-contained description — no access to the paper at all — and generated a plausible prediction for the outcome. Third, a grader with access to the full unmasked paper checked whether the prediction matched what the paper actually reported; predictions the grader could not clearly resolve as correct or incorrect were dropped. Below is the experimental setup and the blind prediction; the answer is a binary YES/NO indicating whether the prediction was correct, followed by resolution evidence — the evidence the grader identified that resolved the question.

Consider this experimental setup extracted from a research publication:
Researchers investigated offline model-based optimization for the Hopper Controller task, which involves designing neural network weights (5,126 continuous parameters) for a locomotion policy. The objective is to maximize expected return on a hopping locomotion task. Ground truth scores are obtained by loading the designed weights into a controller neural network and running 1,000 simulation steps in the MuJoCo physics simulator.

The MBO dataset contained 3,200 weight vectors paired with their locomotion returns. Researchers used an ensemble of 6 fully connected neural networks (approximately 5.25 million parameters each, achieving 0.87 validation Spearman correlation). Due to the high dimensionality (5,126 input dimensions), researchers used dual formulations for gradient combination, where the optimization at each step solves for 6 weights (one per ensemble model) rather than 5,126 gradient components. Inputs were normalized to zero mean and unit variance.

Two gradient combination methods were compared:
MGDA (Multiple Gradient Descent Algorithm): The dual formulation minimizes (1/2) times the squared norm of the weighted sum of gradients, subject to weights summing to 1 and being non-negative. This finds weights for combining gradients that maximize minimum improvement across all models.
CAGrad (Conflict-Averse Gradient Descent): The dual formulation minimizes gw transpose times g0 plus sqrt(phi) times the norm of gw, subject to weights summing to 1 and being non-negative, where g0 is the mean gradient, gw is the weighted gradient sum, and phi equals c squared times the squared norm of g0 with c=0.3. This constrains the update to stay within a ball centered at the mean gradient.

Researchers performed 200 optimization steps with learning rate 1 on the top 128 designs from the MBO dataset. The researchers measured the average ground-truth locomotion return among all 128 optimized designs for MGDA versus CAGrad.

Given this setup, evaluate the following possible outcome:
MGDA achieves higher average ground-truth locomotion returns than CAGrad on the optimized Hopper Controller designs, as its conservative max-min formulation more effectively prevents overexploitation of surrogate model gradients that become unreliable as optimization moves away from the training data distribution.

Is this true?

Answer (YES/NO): YES